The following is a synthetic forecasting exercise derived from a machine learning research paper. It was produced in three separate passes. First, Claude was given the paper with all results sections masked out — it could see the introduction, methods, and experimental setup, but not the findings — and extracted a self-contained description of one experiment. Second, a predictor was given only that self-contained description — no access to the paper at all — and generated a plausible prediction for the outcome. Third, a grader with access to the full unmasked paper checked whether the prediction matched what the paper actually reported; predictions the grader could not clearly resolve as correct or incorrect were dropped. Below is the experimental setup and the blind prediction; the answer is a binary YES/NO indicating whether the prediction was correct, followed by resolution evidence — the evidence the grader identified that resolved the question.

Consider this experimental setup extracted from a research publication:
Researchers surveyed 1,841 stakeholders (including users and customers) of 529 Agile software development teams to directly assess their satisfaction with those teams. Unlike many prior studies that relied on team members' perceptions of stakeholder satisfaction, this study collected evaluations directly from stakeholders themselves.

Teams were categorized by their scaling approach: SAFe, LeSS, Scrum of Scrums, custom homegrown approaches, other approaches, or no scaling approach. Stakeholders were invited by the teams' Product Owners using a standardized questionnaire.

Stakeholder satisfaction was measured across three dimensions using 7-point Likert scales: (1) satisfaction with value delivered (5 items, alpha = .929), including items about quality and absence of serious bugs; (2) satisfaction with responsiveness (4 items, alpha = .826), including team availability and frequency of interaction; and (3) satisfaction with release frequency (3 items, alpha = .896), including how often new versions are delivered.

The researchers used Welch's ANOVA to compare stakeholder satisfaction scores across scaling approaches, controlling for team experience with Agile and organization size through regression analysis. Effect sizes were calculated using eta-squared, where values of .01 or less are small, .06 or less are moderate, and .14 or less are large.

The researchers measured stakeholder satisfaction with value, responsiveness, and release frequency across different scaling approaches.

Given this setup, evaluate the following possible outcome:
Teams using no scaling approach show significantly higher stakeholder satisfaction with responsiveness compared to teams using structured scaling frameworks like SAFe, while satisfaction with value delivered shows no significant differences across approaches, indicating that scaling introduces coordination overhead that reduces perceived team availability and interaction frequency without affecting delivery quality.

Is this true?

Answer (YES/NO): NO